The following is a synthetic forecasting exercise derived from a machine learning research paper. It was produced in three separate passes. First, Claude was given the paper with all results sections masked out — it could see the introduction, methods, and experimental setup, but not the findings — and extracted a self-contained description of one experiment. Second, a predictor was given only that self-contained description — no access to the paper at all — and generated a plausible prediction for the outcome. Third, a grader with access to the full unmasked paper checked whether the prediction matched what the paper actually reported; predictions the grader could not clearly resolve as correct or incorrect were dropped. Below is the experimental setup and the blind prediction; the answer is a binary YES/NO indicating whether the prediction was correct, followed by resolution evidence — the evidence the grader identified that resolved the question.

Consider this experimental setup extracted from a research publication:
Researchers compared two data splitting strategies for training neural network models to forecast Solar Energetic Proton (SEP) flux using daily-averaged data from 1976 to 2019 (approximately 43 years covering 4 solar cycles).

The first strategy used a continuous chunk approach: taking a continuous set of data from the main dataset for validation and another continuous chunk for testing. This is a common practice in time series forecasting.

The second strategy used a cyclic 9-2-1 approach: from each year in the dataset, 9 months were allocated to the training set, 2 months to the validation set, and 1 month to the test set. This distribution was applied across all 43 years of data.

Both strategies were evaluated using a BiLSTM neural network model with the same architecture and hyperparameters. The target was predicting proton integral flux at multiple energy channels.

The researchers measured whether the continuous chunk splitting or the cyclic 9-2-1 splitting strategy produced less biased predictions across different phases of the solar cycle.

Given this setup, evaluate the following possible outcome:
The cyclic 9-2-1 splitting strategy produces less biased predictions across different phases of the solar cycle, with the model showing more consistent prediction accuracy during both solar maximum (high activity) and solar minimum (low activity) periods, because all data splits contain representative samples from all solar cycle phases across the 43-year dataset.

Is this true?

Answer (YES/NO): YES